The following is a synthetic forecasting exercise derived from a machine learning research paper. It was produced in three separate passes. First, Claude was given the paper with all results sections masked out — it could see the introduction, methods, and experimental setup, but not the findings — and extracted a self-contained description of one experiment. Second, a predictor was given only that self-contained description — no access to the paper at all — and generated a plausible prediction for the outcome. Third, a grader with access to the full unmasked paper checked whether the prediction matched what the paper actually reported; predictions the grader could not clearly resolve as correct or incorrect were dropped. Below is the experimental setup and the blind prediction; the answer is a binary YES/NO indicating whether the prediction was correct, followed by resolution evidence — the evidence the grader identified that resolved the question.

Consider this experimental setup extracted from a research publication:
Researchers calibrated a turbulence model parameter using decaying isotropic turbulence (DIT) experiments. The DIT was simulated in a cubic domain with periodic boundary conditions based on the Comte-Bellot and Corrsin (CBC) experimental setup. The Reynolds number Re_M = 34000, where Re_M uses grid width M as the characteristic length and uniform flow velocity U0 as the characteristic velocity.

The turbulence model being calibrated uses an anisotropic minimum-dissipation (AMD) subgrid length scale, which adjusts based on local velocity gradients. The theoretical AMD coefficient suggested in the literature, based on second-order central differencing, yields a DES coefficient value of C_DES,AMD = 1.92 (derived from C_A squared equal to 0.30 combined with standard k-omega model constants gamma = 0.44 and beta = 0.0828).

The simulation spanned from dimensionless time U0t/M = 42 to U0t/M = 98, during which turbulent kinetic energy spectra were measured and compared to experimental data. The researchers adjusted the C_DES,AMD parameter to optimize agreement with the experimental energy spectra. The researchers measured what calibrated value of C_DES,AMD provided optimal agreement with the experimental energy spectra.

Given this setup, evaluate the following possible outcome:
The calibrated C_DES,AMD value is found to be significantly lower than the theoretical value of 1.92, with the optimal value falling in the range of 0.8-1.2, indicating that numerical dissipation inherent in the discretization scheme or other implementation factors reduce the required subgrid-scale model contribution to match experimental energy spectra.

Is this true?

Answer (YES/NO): NO